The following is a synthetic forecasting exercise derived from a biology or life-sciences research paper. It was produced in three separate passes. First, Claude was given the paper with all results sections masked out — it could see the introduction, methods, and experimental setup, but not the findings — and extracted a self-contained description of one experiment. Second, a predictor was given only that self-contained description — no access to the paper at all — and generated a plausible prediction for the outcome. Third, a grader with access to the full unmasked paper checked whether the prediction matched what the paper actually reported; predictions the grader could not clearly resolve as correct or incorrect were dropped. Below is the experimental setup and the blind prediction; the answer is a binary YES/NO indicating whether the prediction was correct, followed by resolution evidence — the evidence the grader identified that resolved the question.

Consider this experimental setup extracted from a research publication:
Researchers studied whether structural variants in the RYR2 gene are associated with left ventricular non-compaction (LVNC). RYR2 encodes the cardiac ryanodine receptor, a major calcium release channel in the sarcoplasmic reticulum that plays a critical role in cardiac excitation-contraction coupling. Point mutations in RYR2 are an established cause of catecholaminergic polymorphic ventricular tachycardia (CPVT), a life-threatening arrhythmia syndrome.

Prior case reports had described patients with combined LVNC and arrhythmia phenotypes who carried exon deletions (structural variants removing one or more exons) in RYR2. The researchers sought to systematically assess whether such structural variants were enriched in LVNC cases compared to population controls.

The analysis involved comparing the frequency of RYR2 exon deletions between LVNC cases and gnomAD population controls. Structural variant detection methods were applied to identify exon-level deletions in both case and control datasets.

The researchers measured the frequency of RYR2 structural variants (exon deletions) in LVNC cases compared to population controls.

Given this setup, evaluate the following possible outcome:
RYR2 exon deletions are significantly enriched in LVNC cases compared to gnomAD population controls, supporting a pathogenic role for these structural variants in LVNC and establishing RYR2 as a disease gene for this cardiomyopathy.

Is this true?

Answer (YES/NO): YES